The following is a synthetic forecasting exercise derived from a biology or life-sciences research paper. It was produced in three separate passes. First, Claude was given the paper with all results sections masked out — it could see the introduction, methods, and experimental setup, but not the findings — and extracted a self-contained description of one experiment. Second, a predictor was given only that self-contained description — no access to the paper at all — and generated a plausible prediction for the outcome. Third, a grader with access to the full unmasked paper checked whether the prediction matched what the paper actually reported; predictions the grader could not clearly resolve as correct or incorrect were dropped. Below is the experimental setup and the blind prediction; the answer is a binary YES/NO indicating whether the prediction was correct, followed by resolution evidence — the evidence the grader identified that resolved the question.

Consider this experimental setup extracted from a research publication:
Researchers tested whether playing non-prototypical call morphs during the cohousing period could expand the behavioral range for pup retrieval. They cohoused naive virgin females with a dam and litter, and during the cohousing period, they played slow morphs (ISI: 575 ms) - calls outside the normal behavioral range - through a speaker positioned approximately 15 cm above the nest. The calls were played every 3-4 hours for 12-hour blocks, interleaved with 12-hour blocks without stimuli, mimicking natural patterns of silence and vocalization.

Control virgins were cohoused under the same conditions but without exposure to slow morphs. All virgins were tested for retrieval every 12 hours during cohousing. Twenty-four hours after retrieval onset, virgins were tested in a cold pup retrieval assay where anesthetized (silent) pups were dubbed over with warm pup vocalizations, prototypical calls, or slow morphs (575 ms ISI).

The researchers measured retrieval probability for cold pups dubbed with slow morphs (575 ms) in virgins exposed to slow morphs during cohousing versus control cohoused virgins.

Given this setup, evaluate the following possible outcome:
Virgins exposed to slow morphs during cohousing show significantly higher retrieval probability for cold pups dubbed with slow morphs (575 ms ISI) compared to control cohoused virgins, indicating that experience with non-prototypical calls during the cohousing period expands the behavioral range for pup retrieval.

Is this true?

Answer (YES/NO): YES